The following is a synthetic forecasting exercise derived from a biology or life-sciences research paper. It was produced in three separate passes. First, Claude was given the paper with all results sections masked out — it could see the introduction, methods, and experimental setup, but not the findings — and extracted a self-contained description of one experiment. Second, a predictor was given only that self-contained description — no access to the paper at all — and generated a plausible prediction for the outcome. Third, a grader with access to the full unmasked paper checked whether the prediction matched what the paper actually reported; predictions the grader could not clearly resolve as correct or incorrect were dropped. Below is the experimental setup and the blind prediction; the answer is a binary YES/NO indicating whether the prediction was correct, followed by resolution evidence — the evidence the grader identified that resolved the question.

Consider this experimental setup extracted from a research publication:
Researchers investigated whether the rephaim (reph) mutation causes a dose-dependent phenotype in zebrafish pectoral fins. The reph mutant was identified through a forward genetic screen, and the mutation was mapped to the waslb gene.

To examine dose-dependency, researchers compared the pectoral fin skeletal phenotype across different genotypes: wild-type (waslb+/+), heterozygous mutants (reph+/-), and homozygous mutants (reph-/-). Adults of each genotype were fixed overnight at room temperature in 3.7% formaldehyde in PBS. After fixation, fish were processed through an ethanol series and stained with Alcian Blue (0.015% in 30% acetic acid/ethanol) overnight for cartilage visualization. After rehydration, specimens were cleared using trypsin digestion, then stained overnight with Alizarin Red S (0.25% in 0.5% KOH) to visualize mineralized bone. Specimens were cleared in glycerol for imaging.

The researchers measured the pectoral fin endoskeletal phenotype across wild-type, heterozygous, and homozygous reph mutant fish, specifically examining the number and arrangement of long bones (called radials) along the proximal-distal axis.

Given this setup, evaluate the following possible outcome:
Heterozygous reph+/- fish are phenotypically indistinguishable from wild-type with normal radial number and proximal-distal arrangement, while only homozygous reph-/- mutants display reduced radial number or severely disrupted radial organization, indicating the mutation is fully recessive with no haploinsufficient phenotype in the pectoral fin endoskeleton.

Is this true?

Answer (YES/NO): NO